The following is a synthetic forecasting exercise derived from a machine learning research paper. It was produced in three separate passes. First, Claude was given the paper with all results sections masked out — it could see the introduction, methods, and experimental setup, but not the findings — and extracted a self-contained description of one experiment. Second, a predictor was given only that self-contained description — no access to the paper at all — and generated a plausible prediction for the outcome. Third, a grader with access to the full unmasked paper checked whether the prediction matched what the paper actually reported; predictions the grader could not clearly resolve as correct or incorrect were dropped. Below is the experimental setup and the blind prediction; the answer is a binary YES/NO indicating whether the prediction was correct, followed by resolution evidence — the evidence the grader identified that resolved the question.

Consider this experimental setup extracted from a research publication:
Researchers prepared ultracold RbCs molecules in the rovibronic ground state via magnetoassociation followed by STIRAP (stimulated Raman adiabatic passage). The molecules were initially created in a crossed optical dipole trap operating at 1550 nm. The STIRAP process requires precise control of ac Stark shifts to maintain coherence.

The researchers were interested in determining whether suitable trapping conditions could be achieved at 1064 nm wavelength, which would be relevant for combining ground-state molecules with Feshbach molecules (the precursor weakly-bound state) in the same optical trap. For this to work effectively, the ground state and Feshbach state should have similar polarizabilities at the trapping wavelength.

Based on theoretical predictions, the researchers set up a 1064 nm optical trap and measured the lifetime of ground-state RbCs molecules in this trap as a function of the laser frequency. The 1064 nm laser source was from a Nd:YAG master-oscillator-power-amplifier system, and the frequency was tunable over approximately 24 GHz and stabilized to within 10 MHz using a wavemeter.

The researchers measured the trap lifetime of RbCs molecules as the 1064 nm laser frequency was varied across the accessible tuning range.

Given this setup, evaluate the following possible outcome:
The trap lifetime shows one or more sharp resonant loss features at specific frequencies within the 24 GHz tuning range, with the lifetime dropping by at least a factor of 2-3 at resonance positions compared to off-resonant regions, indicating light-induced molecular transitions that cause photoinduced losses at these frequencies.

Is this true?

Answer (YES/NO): YES